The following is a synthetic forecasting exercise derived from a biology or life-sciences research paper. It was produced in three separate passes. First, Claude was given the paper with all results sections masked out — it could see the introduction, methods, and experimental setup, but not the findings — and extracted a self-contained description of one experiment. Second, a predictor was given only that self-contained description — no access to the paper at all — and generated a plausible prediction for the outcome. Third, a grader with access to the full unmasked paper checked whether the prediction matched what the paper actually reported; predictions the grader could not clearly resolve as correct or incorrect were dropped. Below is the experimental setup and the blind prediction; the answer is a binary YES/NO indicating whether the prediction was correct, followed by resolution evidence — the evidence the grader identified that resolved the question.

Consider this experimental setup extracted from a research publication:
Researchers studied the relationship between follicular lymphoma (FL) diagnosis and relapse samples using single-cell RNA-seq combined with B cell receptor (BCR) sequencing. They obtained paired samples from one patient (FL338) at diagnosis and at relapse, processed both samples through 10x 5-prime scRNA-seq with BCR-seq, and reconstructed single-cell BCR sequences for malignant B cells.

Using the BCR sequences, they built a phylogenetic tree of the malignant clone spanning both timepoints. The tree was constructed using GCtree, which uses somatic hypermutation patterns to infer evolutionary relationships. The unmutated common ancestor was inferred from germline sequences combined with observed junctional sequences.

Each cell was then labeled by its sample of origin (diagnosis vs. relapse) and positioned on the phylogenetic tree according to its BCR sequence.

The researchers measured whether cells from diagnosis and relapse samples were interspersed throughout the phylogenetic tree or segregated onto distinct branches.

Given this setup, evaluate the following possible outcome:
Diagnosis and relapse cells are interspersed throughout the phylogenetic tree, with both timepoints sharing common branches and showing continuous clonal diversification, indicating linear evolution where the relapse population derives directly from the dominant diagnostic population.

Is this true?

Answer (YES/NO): NO